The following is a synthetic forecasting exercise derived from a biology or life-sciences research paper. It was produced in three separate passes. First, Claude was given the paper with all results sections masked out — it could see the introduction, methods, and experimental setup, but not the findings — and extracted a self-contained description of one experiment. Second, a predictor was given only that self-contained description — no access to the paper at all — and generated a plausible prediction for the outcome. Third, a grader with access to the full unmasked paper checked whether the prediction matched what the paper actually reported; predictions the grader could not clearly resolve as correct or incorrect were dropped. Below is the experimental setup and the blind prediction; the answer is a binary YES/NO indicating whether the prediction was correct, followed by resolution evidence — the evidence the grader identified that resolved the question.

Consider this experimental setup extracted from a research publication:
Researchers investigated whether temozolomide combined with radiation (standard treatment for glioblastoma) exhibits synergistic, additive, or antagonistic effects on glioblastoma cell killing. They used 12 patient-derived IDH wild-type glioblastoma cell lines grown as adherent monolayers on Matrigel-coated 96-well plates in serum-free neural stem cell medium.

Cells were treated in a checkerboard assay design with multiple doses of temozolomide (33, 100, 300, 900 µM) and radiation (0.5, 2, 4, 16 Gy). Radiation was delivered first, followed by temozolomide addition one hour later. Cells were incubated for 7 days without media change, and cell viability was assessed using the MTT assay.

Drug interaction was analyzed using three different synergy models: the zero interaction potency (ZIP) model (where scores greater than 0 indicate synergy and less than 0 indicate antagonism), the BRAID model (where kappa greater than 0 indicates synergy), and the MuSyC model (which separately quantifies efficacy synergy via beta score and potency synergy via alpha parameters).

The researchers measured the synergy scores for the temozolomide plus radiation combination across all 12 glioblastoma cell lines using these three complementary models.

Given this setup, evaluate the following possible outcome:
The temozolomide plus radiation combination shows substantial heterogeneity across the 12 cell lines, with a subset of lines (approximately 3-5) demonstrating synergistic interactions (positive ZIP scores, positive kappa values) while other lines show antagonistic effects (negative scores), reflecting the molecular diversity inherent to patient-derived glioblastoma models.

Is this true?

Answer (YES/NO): NO